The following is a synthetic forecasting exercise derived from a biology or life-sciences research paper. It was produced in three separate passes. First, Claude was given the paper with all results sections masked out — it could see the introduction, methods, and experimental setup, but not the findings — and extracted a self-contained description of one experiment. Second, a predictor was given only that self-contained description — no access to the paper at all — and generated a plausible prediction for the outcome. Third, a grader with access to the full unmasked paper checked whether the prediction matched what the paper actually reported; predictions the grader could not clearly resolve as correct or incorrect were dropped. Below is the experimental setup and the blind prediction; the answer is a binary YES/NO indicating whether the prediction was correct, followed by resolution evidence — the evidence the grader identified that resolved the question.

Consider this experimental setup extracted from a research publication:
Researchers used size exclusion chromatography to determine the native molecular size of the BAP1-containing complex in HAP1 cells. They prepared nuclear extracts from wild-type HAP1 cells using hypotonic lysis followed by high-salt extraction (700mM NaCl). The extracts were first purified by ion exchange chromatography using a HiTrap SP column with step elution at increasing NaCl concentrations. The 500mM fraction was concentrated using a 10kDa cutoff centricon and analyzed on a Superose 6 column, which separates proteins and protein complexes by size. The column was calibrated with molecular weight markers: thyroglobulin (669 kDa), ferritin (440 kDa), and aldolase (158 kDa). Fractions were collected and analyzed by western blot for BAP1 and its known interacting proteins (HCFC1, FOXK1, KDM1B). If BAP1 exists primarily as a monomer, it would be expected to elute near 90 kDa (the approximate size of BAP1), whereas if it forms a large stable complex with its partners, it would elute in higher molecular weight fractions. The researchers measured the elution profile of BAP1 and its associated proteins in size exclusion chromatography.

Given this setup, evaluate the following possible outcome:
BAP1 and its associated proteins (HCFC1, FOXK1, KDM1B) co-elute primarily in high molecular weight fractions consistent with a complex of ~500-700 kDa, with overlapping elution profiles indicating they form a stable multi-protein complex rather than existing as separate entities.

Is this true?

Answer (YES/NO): NO